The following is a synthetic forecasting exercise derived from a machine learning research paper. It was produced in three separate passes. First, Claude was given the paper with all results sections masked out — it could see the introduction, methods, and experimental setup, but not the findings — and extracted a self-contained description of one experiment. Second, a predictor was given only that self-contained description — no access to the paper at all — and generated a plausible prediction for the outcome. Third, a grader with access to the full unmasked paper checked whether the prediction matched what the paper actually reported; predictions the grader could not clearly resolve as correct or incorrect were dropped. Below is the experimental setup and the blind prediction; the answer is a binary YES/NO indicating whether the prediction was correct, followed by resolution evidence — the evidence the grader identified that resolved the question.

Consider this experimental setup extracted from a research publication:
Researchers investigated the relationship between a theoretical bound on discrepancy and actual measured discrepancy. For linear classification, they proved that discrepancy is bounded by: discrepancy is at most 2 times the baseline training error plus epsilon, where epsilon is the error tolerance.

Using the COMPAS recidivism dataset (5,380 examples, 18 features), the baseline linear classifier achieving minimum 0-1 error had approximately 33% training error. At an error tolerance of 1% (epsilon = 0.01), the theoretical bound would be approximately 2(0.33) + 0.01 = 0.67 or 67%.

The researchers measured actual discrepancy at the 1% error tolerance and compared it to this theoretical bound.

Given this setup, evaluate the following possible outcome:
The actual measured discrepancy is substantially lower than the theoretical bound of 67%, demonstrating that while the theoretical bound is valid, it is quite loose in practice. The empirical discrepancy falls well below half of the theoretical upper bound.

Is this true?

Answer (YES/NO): YES